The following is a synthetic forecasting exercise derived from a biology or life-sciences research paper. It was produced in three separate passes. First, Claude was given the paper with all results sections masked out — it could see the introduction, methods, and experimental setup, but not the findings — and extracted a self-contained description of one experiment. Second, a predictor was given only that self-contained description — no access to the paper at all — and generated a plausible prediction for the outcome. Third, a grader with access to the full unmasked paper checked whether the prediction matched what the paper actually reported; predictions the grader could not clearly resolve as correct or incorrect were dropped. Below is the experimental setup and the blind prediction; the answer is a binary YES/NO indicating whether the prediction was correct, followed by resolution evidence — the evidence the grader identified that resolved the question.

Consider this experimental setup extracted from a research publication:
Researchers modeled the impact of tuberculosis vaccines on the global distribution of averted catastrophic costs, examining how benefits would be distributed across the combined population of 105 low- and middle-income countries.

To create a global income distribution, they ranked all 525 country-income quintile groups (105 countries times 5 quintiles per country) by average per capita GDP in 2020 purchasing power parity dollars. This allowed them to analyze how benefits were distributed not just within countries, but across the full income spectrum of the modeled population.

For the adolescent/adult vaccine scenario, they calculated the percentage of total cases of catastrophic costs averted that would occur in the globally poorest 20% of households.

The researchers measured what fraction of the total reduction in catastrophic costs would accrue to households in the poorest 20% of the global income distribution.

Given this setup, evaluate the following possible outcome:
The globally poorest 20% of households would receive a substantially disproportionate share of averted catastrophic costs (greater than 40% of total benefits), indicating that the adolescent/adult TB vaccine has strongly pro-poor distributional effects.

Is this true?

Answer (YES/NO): YES